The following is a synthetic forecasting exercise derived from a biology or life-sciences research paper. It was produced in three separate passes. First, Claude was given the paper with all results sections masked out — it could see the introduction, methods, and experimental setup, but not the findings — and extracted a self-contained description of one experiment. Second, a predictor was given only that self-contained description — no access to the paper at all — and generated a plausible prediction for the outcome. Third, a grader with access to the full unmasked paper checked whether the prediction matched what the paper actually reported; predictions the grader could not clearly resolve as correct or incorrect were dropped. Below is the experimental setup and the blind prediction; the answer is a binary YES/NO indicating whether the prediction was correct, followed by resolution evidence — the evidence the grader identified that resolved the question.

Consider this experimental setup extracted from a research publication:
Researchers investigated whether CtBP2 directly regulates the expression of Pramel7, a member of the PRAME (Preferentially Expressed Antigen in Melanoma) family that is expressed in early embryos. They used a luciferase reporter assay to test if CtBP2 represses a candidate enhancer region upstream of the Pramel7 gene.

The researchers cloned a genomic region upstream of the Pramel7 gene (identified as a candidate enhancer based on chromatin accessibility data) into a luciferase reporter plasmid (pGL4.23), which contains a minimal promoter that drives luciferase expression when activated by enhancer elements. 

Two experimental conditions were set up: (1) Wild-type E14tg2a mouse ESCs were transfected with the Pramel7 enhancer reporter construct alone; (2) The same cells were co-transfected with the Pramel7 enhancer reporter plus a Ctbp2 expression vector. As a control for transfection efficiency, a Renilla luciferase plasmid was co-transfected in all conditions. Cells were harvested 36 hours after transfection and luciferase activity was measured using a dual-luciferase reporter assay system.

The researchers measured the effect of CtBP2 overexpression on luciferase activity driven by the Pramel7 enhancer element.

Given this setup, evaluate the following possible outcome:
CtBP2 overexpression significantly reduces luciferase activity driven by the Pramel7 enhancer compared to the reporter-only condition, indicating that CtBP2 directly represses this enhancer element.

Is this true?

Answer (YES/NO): YES